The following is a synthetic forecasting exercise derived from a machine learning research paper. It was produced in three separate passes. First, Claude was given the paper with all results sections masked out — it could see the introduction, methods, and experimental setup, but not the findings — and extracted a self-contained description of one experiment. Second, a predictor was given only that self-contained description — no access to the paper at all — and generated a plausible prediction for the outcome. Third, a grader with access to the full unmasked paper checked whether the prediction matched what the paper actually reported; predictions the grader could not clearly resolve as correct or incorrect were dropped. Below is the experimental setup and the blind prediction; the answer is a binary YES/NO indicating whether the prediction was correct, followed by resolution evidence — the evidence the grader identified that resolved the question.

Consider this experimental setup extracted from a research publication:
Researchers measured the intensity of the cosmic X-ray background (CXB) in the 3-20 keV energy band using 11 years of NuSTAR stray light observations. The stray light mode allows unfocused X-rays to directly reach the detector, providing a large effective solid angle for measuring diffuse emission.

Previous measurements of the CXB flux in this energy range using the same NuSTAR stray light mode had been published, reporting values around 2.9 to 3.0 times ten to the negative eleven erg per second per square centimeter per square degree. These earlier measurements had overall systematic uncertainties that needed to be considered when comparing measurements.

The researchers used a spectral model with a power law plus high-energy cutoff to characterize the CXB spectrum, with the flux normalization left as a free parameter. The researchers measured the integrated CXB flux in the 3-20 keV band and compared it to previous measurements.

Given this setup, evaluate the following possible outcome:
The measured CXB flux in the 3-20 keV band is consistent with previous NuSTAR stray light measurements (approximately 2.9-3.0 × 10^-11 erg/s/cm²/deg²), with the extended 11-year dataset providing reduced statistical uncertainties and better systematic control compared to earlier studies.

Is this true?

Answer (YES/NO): YES